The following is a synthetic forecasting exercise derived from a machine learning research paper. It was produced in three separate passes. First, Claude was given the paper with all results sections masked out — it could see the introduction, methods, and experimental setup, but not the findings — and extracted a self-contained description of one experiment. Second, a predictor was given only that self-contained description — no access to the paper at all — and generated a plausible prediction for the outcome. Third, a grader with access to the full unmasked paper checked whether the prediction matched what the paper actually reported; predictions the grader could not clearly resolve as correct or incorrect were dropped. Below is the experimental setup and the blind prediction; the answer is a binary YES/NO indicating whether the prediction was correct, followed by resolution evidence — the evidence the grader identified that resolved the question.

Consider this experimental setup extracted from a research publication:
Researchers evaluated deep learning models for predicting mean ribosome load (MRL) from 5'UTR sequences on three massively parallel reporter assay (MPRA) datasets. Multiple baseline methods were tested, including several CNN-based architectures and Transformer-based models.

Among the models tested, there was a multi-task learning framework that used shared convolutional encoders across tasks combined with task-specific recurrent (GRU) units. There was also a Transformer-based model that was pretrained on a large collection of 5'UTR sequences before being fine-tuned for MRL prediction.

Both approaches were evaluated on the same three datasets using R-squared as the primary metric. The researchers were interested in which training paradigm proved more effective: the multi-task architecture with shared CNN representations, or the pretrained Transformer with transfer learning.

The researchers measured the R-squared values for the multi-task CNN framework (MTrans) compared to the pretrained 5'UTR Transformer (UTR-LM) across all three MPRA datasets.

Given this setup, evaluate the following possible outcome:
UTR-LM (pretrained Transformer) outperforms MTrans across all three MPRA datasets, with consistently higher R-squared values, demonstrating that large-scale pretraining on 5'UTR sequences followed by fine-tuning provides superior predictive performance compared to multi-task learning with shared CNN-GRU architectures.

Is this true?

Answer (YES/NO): YES